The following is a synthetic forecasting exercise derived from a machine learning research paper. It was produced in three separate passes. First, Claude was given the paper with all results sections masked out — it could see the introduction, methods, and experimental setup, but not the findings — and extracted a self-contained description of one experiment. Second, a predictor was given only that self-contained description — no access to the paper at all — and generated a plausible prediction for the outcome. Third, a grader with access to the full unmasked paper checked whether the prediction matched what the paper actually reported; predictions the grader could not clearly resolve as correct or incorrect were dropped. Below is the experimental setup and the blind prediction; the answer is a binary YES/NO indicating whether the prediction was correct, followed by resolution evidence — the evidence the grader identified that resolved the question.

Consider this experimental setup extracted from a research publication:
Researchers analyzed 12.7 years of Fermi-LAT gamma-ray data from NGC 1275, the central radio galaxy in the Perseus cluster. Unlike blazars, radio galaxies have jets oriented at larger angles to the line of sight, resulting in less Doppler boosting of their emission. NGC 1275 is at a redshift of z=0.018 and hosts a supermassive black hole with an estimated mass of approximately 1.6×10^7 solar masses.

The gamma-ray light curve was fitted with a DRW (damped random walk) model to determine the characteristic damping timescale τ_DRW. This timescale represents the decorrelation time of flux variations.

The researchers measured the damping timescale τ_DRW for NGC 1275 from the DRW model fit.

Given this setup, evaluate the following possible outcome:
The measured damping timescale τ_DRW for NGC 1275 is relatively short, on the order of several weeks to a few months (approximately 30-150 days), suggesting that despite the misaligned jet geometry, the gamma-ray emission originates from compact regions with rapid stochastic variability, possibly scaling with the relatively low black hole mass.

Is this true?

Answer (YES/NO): YES